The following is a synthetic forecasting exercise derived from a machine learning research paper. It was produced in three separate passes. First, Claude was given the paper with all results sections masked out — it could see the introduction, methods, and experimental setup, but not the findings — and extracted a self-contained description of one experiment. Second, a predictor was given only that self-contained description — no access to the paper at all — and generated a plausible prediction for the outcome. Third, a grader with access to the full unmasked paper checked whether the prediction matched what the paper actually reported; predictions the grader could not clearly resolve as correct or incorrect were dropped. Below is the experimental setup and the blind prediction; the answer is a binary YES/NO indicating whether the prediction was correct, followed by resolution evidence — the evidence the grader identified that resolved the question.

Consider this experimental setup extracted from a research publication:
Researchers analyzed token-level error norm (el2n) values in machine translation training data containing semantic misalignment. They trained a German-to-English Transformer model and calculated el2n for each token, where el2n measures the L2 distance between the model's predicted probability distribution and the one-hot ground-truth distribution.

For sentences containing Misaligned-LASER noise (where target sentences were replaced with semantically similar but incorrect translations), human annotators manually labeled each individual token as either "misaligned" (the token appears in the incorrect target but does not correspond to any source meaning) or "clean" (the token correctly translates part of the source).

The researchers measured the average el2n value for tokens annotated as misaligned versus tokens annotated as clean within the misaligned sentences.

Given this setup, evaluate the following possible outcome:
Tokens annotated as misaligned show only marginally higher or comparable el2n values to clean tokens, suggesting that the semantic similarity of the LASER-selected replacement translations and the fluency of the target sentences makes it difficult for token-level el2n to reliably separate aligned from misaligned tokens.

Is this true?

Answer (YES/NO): NO